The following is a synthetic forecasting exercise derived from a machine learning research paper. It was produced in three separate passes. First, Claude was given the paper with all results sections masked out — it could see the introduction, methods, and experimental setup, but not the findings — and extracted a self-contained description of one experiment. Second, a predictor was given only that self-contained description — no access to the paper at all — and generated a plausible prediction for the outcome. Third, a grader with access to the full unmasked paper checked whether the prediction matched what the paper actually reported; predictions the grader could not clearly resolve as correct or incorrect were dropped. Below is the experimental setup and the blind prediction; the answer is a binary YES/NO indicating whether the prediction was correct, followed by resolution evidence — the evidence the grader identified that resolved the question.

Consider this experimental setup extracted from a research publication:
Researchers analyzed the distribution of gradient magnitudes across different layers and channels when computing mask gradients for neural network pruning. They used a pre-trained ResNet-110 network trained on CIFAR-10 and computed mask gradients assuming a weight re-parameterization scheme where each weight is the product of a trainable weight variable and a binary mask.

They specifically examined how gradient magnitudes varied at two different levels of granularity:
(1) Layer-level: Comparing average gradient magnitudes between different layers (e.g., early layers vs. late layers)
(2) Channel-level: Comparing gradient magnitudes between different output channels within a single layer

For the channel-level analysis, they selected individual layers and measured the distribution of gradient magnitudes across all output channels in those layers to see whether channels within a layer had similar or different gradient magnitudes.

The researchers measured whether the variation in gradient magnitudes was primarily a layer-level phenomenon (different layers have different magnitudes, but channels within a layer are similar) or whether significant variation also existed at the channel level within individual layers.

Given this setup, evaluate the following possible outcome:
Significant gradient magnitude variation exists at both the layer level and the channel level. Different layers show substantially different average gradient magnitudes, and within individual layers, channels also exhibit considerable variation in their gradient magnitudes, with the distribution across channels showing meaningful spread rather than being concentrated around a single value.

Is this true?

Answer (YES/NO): YES